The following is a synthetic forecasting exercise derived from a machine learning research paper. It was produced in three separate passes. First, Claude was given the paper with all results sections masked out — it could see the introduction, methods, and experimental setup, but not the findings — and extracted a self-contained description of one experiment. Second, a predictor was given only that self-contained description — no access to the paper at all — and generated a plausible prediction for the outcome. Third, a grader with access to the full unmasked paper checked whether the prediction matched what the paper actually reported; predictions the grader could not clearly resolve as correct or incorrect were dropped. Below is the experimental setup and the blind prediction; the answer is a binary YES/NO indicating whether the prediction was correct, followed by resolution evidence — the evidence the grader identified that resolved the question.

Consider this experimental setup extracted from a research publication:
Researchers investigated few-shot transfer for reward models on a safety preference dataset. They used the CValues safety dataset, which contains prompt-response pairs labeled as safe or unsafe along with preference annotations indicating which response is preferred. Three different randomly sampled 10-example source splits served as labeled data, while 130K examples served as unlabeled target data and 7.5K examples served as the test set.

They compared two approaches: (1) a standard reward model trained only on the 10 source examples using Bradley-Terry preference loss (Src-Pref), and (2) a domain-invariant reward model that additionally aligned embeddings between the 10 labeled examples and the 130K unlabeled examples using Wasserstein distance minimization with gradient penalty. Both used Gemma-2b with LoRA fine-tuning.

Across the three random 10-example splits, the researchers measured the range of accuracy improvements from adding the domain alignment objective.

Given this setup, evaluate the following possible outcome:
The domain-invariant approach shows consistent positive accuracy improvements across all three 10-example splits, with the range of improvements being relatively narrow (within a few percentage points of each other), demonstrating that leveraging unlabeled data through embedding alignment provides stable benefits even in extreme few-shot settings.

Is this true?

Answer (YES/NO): NO